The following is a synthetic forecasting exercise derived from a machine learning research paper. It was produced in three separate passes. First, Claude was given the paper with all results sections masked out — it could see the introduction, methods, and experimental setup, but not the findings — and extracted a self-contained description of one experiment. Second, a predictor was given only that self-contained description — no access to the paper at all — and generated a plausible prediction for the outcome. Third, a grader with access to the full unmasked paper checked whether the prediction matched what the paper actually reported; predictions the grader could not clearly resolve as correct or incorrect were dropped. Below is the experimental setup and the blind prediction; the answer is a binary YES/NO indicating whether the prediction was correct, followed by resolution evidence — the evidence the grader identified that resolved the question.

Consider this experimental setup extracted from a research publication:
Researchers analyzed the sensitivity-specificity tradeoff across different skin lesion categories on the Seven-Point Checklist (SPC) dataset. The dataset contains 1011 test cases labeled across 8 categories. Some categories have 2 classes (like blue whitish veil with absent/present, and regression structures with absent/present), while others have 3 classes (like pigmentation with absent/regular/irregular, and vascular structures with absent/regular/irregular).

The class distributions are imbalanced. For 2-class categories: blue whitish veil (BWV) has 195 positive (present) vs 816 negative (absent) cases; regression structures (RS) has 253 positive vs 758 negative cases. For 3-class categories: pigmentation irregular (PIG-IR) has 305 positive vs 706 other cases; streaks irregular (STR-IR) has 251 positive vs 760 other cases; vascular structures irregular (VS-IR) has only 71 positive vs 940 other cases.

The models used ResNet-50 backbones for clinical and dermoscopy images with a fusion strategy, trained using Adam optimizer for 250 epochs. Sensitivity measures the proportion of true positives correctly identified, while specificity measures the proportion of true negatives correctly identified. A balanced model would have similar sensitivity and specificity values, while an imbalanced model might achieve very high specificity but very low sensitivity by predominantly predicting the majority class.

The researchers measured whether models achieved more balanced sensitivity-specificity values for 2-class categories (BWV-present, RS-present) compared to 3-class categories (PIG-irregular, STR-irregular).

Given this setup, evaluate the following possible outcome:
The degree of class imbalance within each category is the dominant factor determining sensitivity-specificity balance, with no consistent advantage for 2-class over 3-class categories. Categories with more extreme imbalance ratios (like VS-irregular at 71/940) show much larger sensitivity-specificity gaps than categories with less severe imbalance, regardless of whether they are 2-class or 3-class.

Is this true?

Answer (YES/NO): NO